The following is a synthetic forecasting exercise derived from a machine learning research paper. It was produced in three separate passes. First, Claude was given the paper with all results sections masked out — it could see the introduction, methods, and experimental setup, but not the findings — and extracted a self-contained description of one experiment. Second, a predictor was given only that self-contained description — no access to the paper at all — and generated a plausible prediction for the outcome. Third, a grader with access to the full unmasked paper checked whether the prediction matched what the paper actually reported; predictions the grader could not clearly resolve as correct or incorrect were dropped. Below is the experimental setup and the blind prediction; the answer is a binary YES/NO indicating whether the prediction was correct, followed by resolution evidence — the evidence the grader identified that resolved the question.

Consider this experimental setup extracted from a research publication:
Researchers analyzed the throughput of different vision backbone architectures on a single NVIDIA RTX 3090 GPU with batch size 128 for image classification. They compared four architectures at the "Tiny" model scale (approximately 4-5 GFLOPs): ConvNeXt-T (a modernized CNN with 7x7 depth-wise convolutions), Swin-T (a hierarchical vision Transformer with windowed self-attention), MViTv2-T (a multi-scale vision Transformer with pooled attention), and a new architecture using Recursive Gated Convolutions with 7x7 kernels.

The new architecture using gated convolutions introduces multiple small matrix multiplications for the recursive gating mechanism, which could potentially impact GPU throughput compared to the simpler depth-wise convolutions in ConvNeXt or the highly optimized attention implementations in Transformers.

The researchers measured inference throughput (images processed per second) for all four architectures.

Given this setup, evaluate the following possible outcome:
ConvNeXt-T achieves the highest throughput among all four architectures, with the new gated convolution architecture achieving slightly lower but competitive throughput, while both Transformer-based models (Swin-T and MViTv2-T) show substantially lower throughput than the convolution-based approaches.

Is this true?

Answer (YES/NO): NO